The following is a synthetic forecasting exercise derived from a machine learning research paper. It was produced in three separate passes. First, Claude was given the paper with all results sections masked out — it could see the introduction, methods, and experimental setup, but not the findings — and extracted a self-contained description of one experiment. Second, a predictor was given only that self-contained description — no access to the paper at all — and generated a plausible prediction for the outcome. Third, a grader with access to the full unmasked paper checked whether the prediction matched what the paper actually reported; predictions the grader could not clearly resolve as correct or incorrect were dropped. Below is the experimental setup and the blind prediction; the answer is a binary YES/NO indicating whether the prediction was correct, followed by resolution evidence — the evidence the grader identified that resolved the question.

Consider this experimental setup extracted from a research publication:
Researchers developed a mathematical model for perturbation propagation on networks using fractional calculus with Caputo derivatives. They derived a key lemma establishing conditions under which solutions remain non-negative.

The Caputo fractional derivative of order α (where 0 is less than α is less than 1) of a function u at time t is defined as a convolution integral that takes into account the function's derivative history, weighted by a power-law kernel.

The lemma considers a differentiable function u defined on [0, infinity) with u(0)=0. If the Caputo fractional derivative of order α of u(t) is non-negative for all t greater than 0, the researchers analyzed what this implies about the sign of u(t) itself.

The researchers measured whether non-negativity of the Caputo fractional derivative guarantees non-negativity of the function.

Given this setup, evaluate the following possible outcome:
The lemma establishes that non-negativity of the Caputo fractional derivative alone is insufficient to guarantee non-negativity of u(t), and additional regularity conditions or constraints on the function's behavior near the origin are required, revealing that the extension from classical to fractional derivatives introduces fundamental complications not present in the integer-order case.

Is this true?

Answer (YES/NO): NO